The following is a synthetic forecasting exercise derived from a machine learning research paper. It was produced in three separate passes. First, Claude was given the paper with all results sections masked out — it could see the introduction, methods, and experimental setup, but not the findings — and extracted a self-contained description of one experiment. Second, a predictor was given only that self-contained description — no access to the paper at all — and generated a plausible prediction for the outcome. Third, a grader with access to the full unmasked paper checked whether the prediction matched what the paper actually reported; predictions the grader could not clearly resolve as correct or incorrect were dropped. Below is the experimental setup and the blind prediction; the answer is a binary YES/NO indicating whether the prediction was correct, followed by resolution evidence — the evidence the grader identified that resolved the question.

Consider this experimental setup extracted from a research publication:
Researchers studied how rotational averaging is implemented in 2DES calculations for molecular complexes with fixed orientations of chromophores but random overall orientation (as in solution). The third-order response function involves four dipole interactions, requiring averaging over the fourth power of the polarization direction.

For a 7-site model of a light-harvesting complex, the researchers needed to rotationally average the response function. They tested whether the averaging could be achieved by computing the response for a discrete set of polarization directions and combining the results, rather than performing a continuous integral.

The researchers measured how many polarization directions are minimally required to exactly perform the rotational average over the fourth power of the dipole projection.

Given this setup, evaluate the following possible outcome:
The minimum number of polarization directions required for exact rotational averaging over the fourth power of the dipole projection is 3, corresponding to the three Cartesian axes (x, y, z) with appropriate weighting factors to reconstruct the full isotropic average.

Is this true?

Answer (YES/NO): NO